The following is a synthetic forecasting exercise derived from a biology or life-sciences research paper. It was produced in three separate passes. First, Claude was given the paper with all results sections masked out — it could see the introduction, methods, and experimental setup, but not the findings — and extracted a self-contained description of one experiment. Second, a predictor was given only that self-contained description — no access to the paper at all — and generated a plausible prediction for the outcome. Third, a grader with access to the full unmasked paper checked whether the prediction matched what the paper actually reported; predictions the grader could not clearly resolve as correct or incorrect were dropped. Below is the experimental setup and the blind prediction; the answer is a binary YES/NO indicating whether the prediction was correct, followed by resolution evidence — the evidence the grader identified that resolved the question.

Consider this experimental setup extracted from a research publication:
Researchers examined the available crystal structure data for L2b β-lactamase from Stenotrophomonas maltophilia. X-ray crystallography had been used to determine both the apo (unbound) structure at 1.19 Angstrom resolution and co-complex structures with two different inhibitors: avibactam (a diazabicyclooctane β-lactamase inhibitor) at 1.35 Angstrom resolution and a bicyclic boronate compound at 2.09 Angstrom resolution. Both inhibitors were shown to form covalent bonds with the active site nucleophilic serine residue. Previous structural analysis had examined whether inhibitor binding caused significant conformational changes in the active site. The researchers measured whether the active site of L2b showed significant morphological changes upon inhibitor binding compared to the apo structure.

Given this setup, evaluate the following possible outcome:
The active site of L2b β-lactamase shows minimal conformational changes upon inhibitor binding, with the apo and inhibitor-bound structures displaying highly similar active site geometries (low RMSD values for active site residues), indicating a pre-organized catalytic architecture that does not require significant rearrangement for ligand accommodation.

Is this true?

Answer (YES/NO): YES